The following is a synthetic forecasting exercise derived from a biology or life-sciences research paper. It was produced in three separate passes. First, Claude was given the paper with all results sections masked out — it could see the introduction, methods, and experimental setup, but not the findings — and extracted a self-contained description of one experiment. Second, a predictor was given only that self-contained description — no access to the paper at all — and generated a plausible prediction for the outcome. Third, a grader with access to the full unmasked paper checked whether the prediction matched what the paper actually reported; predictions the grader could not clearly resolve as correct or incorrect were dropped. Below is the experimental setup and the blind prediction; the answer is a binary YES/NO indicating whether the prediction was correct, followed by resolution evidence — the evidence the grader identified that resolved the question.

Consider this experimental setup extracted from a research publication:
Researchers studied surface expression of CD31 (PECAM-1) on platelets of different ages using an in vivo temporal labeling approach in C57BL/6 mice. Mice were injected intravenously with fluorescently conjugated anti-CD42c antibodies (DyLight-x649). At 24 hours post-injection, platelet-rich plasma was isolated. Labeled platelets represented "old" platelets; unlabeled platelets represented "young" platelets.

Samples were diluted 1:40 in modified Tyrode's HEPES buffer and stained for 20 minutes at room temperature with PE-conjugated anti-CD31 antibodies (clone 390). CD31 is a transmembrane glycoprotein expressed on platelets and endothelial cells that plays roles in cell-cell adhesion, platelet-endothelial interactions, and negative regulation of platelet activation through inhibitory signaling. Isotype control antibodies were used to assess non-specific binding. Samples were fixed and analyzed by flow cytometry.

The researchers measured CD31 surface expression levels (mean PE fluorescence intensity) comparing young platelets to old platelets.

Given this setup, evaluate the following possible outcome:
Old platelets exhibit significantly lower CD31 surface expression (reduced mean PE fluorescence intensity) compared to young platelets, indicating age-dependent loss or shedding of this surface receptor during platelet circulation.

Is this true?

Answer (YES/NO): YES